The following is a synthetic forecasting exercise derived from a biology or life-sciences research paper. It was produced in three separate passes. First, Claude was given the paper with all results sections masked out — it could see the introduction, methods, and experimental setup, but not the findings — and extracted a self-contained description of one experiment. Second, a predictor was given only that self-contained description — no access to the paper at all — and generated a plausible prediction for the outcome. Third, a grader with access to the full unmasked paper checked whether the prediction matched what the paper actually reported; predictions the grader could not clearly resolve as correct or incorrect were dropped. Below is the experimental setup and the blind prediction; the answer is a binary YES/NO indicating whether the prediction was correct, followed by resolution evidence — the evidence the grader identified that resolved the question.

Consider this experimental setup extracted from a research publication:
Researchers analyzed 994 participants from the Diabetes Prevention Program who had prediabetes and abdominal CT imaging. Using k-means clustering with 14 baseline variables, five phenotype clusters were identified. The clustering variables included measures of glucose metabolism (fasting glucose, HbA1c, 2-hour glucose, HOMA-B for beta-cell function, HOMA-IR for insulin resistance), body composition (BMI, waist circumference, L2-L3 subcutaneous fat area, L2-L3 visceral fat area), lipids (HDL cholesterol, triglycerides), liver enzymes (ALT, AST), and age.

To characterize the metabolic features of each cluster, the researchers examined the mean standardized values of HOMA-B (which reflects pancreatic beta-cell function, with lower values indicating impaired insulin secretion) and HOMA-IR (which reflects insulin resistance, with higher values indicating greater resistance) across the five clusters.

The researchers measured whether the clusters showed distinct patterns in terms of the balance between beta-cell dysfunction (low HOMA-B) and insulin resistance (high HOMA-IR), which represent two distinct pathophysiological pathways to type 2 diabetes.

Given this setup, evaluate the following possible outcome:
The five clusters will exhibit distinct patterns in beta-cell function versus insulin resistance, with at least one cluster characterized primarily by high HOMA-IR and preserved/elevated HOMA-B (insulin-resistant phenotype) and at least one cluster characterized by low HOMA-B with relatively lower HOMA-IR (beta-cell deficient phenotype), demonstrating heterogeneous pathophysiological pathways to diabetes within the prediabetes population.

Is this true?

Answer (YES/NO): NO